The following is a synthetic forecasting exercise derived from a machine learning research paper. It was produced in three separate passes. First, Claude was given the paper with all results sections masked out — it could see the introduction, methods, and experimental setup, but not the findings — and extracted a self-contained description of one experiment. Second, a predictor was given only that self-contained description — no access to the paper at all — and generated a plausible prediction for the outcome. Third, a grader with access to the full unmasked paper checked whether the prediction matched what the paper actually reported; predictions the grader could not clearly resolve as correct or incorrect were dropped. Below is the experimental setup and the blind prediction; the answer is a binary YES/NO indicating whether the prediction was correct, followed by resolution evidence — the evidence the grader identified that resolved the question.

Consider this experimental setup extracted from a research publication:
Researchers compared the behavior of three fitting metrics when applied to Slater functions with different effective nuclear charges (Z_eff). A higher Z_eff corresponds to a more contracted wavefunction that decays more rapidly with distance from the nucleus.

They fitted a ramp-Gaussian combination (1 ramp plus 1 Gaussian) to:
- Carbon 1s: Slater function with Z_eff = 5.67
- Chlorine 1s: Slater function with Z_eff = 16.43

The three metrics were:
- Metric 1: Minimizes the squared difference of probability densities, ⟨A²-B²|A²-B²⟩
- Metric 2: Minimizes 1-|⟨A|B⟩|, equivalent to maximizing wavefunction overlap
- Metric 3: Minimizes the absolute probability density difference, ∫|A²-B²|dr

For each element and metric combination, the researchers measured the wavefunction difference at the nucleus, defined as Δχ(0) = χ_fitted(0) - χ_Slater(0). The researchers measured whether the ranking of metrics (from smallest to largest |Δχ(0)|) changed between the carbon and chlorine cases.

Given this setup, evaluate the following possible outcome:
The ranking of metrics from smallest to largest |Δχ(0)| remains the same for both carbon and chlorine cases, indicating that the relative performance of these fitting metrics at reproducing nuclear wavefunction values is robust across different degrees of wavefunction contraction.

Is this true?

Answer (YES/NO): YES